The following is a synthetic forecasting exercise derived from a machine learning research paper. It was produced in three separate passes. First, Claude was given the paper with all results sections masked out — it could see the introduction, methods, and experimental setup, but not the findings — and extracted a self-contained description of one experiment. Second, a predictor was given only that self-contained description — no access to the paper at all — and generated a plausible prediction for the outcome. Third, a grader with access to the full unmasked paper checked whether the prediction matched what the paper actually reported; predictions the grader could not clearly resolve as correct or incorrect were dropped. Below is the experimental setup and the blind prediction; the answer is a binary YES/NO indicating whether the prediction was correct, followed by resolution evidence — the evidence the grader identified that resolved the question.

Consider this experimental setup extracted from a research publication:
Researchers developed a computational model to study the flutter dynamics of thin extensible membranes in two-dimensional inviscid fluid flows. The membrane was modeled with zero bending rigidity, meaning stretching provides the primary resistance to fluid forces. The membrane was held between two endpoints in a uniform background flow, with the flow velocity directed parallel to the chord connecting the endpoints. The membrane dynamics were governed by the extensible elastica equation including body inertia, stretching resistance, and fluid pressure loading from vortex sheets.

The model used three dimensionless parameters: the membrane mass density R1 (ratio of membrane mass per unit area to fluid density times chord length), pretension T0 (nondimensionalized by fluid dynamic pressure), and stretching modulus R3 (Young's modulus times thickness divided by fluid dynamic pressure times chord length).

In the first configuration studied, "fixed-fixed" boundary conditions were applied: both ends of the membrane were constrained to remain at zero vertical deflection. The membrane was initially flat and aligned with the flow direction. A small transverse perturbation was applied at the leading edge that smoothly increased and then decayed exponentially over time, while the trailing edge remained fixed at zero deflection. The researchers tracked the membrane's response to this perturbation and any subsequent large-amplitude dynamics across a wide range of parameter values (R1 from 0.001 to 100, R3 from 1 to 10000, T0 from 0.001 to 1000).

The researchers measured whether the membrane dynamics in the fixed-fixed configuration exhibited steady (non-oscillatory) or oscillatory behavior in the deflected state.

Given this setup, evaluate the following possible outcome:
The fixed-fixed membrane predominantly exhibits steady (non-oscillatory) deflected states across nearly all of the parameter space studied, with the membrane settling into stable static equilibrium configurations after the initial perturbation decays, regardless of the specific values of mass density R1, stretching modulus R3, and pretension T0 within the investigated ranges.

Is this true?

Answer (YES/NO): YES